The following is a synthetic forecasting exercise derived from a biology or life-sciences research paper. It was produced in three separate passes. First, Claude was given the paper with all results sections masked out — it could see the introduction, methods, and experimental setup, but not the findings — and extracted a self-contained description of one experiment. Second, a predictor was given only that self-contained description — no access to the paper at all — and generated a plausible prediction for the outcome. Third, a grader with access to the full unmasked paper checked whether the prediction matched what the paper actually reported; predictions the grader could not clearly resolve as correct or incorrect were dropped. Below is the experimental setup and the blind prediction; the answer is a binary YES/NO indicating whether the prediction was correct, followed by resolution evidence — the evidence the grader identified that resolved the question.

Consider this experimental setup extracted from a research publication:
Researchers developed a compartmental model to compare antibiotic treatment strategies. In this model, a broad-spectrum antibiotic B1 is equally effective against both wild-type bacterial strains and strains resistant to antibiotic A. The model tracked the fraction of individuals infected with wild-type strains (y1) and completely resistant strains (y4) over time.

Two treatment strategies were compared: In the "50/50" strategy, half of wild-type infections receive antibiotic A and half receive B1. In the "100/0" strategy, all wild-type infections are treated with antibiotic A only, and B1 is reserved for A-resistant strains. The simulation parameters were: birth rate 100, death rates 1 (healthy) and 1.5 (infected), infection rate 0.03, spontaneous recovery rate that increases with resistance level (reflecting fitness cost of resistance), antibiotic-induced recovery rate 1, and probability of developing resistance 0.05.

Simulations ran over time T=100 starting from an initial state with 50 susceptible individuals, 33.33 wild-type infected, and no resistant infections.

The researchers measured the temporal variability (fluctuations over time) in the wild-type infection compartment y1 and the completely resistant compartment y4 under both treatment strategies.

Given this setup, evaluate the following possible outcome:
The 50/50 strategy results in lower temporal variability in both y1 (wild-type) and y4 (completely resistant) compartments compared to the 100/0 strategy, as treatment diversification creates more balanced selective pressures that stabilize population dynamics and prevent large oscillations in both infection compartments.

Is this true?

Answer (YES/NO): NO